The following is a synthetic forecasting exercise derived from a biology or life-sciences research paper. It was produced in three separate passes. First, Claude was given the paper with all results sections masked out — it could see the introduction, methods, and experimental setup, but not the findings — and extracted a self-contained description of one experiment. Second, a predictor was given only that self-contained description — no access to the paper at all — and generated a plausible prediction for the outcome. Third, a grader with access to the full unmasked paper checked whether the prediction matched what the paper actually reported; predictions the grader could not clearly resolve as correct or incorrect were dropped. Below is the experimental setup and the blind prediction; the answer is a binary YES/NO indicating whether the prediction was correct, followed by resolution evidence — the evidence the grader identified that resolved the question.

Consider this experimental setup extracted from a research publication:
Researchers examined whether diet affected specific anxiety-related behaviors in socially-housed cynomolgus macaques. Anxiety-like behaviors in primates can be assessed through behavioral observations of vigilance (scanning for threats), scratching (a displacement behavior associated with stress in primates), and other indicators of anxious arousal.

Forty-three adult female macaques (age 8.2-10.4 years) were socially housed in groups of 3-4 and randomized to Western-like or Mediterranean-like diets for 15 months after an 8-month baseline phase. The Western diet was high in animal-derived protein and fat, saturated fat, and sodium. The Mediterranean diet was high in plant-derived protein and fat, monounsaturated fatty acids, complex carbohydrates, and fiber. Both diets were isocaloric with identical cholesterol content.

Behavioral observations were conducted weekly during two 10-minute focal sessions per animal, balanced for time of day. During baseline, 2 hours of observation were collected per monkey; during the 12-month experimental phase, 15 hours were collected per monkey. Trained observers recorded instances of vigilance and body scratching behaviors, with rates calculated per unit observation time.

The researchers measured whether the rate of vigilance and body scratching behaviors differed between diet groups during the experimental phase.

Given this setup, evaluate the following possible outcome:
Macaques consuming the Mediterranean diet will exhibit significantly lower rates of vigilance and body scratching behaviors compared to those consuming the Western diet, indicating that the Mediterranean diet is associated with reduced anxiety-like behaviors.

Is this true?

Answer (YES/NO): NO